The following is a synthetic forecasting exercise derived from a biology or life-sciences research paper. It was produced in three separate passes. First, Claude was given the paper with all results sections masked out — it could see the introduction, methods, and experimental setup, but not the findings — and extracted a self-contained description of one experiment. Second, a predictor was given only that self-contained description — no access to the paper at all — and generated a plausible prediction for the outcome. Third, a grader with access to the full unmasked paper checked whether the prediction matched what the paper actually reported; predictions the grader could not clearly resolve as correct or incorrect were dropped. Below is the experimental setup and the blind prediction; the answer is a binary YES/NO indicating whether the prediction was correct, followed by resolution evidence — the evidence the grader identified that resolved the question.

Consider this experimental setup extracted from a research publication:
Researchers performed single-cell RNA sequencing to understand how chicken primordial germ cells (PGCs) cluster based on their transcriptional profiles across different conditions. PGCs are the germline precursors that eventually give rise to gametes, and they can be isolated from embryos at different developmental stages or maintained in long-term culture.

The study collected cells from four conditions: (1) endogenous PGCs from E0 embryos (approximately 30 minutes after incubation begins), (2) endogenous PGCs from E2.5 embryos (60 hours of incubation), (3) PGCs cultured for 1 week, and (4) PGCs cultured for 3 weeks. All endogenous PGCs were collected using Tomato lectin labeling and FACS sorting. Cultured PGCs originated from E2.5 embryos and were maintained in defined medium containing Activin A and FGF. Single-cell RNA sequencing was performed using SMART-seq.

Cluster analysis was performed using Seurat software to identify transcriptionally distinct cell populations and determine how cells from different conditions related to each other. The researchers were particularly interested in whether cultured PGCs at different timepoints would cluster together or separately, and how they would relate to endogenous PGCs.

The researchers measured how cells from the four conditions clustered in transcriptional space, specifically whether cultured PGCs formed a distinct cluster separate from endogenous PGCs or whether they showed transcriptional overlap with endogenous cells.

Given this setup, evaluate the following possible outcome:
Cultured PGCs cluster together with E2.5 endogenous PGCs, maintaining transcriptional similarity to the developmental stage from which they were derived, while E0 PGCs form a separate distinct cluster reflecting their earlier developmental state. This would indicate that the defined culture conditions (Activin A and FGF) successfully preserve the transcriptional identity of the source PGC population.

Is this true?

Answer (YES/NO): NO